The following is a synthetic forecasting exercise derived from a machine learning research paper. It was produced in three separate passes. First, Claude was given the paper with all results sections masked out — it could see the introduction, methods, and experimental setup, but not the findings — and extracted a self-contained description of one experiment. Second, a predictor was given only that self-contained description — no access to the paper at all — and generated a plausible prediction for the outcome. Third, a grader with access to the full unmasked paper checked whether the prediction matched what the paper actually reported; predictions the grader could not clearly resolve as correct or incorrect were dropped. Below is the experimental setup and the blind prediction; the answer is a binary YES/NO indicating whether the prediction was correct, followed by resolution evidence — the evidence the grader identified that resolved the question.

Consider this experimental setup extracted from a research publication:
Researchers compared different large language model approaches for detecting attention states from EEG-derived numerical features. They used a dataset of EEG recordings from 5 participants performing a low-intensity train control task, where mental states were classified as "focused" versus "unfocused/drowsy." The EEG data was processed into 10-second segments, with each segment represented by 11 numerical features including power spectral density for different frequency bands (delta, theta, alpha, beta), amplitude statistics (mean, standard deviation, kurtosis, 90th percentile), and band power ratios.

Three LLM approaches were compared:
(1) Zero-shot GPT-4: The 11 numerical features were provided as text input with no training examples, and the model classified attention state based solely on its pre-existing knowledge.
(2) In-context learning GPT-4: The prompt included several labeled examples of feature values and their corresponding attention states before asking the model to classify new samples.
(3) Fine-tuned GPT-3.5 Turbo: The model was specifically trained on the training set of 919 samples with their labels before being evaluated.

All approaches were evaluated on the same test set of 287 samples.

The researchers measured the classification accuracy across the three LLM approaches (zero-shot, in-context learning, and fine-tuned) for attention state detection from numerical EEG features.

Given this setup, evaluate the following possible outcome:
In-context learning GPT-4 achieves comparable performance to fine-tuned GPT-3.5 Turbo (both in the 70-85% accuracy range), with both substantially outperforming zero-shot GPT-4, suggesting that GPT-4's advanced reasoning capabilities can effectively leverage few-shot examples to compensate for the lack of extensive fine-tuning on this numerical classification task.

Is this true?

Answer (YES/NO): NO